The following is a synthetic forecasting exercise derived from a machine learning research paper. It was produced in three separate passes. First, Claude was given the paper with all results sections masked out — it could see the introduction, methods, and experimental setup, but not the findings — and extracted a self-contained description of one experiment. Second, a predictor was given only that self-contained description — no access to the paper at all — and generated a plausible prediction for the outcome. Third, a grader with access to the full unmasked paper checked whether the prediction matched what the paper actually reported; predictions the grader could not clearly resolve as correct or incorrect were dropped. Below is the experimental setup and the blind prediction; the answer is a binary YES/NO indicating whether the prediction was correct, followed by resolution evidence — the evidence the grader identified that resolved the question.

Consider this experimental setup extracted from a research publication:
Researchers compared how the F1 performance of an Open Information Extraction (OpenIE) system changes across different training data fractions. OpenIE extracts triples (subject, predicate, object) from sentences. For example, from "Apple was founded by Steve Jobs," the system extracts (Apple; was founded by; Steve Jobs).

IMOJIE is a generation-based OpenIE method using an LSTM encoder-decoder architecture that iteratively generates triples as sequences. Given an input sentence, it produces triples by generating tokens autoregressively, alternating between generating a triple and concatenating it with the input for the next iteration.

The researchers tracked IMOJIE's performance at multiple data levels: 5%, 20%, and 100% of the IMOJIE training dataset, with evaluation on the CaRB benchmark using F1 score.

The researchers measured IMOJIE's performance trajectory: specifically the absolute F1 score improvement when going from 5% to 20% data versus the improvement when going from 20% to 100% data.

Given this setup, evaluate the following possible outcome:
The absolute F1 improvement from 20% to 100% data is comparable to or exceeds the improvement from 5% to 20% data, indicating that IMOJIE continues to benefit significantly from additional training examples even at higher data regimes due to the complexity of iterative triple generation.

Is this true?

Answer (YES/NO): YES